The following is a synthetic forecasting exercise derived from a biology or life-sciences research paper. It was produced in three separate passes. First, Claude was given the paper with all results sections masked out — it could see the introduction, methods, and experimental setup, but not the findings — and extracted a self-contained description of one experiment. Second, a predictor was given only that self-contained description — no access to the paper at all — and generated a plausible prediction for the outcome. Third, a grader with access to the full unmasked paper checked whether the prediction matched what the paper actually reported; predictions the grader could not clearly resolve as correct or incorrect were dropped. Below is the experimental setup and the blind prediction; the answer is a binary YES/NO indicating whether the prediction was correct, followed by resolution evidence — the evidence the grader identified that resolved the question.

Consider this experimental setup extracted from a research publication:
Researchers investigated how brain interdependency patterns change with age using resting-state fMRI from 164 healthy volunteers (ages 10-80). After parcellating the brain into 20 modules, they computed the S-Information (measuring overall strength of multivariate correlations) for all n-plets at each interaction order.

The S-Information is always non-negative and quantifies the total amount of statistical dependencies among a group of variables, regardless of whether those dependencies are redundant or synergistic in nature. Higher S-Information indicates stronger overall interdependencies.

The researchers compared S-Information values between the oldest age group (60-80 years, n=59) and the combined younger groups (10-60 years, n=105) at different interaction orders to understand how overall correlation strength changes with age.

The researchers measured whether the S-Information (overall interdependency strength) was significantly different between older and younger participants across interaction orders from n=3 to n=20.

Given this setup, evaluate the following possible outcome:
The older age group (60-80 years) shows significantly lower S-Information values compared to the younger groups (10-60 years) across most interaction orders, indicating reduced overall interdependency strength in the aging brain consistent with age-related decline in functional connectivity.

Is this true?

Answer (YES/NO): NO